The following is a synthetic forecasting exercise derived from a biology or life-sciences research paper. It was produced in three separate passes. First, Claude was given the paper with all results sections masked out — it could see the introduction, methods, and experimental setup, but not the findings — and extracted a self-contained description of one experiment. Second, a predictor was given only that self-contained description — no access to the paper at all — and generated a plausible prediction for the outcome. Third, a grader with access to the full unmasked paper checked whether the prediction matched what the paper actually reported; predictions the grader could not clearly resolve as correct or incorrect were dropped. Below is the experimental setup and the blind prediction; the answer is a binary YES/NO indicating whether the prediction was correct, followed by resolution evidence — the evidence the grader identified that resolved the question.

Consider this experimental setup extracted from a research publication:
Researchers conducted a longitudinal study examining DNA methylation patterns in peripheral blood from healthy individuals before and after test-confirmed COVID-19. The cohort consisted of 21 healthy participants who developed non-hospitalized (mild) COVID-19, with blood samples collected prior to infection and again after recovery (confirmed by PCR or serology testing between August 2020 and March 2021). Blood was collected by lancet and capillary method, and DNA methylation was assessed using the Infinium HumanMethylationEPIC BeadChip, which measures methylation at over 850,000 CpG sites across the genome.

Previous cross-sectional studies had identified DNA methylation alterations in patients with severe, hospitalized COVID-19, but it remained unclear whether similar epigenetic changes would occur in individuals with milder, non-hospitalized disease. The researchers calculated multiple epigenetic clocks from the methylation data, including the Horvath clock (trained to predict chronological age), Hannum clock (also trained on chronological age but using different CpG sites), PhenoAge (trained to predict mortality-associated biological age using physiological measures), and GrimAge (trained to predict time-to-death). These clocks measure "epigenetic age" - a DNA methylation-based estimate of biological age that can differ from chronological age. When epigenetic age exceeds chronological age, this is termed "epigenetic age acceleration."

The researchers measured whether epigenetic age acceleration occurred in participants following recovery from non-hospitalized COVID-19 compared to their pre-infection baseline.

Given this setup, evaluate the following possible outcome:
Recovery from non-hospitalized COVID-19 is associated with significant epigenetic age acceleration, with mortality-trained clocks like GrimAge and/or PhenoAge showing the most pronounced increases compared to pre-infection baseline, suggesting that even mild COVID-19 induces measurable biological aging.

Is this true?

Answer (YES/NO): NO